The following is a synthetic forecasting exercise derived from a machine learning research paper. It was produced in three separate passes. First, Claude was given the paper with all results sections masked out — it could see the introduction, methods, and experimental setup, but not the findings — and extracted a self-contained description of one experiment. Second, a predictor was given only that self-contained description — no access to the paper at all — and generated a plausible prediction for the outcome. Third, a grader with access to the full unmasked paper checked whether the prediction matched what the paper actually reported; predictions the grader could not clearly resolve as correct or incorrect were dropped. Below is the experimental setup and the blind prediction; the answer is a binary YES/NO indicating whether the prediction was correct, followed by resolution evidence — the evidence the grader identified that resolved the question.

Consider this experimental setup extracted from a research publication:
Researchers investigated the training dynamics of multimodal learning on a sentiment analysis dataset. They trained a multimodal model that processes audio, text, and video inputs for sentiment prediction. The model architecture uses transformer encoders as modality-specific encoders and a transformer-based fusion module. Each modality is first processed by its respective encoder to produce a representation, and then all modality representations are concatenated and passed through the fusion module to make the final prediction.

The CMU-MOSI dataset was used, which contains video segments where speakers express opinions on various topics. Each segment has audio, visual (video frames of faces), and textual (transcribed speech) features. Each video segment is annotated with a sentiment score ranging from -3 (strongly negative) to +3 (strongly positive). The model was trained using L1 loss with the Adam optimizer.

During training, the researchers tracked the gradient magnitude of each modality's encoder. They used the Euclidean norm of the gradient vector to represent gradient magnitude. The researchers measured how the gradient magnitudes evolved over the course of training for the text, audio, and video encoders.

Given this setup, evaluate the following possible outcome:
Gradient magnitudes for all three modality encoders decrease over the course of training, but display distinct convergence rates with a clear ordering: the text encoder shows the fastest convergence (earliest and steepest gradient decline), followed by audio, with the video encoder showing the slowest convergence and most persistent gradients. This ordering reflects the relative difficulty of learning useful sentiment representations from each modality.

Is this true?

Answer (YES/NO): NO